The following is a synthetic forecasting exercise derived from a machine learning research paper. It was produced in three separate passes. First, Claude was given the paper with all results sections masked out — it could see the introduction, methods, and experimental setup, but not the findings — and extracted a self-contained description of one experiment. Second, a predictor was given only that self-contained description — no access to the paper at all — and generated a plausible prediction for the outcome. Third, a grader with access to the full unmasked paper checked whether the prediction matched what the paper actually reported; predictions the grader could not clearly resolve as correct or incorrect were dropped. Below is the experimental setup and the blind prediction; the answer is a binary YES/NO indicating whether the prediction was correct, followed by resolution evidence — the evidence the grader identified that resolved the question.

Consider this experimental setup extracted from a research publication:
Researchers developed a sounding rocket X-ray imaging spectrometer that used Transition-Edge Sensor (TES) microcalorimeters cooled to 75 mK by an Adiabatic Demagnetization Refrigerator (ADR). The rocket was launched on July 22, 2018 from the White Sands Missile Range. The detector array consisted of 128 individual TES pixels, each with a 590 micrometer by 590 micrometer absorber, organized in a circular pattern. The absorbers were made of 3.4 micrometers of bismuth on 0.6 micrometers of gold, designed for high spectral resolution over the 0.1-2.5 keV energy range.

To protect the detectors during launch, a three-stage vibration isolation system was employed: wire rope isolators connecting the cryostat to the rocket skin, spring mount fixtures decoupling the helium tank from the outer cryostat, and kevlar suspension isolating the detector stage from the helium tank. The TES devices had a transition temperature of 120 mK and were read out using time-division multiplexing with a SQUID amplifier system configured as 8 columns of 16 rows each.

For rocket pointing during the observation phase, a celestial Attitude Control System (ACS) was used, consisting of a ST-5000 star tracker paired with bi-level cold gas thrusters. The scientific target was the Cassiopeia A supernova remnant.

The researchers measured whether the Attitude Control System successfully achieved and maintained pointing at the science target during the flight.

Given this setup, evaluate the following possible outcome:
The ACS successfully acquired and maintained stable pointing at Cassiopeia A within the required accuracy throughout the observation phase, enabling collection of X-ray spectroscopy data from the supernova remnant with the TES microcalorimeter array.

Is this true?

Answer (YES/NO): NO